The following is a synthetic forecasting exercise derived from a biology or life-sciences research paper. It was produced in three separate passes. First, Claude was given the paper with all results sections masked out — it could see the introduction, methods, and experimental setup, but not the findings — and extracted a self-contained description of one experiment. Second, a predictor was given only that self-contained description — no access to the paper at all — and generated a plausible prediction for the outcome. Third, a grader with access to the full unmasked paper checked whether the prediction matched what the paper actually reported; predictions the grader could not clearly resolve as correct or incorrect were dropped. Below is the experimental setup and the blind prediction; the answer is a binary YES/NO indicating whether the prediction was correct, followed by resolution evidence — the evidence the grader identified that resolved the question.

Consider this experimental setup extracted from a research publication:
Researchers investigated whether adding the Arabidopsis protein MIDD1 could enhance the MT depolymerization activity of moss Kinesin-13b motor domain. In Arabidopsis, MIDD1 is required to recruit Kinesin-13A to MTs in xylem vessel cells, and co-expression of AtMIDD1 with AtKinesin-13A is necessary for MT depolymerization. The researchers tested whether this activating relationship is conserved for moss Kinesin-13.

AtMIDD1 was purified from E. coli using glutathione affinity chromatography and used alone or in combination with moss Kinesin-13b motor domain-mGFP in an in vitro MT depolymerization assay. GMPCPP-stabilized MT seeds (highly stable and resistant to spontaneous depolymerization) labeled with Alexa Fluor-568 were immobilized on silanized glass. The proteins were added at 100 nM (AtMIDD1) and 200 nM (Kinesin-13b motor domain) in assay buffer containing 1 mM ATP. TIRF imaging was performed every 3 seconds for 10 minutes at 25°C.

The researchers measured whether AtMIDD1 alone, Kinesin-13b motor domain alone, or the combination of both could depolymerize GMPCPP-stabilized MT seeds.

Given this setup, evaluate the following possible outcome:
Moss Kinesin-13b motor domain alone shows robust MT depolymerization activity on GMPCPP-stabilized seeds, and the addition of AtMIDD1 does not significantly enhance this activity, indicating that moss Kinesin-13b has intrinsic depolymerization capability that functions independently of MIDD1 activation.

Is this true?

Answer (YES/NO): NO